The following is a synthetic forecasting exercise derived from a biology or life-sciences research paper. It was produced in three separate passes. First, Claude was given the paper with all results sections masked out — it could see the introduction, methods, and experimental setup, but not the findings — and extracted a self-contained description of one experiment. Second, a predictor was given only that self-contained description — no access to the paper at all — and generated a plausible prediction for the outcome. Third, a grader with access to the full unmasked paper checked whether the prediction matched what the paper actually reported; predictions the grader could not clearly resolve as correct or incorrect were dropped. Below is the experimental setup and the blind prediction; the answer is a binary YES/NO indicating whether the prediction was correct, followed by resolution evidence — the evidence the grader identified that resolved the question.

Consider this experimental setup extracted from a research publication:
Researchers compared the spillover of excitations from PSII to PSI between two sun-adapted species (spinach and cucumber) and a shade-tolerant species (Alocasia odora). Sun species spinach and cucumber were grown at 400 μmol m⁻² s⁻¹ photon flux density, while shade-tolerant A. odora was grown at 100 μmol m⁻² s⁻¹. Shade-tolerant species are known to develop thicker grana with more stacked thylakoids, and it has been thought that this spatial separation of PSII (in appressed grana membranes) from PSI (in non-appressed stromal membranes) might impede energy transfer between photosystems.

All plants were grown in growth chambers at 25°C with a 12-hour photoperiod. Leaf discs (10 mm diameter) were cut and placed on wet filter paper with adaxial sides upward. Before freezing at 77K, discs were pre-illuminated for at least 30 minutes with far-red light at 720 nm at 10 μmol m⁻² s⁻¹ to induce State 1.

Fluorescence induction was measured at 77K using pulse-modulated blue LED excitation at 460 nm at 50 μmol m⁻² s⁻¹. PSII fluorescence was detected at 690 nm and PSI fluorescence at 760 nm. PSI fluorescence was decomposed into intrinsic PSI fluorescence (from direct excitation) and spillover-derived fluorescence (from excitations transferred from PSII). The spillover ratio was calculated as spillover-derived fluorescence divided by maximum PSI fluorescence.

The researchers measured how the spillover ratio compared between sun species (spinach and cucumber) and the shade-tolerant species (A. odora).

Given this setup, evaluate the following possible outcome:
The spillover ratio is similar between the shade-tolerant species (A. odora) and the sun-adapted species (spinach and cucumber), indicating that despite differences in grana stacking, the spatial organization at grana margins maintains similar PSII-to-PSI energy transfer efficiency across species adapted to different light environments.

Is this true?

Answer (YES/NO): NO